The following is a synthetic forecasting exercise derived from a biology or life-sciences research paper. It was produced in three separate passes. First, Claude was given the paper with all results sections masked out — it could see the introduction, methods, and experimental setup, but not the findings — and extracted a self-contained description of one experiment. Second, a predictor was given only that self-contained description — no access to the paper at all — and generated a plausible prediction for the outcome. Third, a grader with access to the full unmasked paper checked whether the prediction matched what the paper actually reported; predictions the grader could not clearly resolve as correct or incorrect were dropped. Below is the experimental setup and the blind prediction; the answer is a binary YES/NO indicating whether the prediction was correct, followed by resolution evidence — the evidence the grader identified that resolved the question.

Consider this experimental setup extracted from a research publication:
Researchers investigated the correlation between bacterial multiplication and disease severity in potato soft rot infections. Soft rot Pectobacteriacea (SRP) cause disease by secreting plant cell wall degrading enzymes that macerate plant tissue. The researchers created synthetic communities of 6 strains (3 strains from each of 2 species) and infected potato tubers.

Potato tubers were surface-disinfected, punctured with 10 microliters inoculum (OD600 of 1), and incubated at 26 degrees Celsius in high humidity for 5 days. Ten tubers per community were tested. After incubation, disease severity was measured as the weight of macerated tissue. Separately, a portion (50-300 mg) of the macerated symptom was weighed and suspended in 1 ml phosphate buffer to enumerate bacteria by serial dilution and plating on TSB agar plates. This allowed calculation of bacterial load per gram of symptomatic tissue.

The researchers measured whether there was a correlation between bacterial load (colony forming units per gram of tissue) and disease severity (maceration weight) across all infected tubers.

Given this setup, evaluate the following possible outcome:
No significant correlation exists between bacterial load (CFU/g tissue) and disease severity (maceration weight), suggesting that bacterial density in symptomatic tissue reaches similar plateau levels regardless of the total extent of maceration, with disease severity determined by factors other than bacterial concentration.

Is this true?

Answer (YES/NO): NO